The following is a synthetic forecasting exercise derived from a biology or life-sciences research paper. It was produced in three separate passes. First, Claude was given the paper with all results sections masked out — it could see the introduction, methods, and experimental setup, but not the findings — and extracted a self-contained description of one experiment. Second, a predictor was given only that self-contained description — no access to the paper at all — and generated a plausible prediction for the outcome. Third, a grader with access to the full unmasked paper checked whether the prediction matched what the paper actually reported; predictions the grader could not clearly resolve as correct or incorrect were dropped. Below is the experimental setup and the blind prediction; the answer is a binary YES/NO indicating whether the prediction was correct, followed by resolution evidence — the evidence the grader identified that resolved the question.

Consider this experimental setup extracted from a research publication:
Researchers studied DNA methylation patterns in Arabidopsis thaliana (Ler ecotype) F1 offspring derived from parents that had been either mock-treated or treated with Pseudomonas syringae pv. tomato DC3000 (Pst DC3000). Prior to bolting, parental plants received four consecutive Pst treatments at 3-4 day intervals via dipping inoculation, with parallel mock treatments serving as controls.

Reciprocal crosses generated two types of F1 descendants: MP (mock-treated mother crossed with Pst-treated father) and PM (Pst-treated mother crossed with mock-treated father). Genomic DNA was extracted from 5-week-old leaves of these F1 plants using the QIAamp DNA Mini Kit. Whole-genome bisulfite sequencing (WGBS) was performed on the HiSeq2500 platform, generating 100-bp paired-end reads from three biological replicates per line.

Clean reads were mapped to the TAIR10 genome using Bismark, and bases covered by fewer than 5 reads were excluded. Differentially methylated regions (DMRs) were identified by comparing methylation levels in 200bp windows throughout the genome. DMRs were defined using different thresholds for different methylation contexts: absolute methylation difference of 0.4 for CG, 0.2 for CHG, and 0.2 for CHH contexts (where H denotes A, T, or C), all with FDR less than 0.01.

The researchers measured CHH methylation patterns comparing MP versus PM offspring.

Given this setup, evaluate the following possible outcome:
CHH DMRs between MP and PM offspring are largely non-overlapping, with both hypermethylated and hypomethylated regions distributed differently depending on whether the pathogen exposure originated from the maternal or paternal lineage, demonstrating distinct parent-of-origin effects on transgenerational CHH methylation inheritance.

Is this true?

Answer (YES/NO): NO